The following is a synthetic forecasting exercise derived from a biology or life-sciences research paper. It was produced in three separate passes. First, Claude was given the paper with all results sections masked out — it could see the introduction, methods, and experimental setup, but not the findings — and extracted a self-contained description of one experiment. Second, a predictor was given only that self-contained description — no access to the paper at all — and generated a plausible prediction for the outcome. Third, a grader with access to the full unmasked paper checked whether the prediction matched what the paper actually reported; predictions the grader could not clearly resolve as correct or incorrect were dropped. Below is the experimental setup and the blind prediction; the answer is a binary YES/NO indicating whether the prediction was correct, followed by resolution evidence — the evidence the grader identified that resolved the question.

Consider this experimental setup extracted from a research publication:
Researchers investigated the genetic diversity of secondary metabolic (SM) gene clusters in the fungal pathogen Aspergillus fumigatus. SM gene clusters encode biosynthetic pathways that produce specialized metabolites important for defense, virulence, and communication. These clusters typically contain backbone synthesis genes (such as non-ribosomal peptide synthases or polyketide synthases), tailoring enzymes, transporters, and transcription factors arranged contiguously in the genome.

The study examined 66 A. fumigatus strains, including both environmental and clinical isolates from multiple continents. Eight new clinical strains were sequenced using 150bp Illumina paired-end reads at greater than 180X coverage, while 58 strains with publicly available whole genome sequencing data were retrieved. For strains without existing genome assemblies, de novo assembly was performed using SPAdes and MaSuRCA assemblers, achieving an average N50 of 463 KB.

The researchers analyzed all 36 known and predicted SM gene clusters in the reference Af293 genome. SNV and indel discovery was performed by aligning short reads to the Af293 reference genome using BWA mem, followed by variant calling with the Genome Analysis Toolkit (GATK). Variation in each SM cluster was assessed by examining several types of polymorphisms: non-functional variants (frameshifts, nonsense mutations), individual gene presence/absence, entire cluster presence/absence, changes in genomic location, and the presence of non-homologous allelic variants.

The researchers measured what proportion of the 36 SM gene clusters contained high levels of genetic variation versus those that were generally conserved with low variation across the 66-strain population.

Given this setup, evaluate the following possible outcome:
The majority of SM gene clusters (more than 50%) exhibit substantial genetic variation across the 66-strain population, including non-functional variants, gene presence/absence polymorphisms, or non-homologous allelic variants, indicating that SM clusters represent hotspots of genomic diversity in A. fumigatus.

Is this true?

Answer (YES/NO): YES